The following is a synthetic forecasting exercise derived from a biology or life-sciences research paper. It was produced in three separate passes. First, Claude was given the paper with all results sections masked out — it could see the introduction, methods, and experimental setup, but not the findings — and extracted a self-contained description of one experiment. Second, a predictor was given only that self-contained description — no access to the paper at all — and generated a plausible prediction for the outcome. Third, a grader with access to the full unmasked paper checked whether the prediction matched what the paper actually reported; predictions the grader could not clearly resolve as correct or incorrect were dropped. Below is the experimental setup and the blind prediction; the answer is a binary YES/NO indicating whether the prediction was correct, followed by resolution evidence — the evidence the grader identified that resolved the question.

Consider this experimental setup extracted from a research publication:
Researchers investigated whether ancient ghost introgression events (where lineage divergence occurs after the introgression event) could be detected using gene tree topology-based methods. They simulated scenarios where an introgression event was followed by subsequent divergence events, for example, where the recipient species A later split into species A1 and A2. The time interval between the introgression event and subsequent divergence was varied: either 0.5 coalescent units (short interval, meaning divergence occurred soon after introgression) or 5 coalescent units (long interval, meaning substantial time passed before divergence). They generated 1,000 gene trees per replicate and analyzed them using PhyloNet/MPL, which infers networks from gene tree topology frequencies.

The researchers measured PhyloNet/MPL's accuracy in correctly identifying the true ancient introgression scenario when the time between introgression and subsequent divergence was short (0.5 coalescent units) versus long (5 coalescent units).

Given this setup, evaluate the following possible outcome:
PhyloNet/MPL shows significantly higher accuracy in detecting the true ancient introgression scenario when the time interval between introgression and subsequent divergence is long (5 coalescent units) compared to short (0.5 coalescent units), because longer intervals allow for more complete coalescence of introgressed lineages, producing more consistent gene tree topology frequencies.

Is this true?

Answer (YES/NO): NO